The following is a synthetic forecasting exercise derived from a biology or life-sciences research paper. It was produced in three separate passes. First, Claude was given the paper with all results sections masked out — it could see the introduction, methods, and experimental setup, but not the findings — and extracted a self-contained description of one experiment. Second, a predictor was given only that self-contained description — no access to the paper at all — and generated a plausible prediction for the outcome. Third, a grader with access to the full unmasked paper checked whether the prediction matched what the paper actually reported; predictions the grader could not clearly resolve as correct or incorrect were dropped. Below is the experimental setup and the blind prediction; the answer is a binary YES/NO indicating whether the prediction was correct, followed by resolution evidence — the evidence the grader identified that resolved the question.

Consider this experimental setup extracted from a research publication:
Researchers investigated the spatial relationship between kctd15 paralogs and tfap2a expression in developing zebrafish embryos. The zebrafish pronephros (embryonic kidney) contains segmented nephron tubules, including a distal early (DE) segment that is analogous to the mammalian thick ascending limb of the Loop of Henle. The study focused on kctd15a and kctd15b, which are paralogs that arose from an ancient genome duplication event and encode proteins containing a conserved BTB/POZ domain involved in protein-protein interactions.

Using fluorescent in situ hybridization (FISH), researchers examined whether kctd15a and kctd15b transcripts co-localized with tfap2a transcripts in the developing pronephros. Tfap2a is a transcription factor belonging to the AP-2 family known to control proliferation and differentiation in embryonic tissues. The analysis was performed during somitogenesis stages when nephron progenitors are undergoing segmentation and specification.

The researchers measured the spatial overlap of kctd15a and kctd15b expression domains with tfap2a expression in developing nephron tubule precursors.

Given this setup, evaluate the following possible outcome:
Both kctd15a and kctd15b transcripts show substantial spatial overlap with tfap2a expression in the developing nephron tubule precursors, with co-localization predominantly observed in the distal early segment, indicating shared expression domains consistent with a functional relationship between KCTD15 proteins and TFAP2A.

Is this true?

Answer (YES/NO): YES